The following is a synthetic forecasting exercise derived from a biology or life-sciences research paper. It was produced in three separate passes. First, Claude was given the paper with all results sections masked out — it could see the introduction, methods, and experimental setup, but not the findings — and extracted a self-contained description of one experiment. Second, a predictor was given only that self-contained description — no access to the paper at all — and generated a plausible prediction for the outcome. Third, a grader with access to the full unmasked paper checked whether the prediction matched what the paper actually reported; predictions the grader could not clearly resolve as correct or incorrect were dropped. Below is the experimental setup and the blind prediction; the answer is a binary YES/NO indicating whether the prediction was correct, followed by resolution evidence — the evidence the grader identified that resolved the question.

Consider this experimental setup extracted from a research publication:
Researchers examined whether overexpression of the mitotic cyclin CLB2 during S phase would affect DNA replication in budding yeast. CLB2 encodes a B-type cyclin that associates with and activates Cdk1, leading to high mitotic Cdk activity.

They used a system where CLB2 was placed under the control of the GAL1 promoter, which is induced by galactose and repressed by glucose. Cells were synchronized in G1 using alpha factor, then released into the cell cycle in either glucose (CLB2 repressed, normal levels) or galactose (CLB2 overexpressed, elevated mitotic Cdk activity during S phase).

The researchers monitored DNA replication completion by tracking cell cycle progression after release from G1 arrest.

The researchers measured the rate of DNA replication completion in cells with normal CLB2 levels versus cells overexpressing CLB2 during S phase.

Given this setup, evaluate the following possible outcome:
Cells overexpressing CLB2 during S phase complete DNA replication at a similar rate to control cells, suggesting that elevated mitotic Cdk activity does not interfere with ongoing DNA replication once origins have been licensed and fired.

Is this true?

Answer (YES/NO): NO